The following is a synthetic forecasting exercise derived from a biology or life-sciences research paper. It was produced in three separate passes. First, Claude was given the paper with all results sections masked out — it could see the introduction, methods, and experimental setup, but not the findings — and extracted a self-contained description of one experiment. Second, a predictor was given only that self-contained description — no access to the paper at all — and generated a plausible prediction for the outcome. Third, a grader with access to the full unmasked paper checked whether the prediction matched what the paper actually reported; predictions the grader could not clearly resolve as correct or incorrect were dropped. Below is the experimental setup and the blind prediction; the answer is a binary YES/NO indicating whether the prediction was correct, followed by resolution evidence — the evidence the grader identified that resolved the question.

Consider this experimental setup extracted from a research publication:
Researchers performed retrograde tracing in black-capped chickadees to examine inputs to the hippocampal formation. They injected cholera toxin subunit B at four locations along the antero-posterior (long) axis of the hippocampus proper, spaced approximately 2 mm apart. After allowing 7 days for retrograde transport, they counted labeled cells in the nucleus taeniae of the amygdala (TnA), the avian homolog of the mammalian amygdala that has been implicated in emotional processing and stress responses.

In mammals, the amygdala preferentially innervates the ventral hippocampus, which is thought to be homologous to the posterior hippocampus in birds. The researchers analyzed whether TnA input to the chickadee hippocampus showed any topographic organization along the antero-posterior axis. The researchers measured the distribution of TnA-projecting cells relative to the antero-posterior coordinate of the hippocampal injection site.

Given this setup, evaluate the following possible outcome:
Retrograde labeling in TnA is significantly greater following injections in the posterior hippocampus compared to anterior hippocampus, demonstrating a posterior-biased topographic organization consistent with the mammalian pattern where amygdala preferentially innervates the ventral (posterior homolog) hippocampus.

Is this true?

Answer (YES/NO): YES